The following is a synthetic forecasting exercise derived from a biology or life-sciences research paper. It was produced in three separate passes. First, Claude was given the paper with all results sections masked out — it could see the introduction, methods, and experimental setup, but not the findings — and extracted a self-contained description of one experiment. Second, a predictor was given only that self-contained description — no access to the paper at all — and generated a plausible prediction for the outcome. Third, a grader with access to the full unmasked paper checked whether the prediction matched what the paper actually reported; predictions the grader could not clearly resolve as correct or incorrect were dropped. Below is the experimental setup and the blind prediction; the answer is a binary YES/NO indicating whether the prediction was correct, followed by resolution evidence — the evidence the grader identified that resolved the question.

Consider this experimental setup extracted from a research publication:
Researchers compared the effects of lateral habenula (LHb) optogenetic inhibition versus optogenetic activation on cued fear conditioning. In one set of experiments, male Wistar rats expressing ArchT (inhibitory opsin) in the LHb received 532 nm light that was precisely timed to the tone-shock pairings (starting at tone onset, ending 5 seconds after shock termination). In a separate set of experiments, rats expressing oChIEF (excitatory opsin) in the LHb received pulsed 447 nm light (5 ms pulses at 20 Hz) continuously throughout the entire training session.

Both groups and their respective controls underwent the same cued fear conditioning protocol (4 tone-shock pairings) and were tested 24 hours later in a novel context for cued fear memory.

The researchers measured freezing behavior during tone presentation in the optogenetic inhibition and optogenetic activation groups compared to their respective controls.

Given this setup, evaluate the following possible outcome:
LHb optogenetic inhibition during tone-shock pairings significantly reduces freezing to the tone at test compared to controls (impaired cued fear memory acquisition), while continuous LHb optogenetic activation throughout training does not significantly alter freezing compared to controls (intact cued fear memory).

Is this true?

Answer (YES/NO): NO